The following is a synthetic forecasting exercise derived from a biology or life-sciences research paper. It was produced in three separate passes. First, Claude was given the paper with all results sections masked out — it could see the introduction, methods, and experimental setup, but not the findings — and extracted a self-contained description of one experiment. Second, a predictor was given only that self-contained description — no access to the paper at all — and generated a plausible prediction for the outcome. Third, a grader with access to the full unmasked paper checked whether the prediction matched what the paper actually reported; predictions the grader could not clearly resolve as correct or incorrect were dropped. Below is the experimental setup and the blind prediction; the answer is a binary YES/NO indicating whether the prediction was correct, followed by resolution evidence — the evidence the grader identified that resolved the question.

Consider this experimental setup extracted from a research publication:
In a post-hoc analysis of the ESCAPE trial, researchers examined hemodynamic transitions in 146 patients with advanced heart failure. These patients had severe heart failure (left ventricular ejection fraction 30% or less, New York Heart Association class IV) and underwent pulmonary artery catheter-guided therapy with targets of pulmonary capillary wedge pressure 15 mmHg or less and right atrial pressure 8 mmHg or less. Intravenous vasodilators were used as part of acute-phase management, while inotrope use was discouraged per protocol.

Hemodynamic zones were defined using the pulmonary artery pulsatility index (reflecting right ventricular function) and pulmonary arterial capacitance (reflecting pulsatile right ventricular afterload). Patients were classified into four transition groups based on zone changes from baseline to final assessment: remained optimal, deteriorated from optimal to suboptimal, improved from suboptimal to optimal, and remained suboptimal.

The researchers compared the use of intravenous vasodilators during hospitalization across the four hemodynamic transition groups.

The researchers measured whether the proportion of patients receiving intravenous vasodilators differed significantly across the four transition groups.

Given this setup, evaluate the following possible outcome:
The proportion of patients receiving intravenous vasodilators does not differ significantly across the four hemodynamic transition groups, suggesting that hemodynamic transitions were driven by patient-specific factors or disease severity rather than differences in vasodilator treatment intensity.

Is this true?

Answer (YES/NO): NO